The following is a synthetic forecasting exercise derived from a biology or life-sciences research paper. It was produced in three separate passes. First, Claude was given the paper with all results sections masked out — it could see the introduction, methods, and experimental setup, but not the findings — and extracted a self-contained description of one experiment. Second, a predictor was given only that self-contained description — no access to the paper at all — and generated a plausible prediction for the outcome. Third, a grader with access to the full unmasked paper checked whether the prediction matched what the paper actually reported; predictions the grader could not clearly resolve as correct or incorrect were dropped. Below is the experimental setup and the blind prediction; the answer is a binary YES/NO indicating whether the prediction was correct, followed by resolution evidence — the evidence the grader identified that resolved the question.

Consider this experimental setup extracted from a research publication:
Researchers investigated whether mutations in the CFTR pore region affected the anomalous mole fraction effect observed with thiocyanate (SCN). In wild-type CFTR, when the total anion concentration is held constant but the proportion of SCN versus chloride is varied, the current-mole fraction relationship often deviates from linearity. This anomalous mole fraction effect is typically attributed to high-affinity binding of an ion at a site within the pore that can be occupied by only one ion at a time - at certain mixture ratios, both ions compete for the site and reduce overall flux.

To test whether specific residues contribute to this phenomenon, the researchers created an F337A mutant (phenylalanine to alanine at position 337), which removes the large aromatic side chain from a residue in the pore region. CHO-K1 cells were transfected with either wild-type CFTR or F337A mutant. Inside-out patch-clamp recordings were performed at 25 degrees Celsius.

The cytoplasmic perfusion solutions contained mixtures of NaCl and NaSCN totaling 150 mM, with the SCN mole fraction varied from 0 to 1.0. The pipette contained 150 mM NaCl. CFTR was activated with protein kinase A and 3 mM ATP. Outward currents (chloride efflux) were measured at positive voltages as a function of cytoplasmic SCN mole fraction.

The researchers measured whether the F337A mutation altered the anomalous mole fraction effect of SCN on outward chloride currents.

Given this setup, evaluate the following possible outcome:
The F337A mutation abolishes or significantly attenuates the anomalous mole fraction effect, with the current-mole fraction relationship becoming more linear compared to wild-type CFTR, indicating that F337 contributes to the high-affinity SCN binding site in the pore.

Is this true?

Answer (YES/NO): YES